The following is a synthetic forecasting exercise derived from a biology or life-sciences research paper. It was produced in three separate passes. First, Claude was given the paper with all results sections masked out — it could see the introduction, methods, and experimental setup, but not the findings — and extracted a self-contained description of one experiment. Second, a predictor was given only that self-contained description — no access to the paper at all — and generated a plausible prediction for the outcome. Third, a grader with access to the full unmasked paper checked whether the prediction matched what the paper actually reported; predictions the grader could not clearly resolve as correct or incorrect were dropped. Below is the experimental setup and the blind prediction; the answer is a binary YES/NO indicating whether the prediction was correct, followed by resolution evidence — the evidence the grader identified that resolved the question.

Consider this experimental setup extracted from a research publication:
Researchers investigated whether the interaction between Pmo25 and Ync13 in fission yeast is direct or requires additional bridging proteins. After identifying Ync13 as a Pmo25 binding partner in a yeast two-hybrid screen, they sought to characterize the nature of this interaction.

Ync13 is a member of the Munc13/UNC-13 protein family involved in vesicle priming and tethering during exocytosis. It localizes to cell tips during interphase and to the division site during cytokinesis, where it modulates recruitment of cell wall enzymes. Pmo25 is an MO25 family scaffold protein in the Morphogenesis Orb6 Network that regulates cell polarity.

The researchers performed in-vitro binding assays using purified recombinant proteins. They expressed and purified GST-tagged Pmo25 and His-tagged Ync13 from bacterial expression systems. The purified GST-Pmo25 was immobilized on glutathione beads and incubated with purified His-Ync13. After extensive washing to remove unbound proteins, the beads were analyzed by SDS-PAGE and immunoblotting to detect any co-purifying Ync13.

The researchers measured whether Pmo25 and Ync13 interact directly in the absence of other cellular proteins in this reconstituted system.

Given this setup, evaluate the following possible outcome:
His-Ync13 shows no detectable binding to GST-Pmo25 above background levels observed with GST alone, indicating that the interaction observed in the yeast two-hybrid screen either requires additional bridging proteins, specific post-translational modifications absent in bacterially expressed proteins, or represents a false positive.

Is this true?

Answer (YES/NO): NO